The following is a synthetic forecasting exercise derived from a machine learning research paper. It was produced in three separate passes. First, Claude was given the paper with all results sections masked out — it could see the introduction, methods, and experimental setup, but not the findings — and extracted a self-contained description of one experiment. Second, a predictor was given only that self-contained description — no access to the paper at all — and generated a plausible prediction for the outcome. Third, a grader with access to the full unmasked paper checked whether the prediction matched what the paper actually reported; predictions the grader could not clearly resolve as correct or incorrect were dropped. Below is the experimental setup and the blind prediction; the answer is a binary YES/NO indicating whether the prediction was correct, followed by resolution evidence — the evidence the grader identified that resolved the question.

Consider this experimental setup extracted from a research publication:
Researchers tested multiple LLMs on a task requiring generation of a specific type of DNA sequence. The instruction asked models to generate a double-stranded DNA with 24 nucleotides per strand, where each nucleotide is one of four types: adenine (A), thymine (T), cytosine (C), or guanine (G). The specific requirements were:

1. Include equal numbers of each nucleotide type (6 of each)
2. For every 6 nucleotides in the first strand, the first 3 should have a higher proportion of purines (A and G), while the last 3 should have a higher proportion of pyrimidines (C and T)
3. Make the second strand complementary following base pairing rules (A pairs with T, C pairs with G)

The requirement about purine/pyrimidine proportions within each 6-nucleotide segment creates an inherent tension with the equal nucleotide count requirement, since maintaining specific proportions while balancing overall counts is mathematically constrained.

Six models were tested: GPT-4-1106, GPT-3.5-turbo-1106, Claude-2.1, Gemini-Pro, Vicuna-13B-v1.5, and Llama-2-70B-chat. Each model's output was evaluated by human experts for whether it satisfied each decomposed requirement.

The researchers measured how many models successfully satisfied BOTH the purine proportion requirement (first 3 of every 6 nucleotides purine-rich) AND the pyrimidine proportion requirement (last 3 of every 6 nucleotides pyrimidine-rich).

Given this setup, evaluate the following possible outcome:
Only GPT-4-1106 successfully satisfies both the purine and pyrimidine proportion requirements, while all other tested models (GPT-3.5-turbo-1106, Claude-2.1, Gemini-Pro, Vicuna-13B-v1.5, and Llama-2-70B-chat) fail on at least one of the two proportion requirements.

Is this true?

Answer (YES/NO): NO